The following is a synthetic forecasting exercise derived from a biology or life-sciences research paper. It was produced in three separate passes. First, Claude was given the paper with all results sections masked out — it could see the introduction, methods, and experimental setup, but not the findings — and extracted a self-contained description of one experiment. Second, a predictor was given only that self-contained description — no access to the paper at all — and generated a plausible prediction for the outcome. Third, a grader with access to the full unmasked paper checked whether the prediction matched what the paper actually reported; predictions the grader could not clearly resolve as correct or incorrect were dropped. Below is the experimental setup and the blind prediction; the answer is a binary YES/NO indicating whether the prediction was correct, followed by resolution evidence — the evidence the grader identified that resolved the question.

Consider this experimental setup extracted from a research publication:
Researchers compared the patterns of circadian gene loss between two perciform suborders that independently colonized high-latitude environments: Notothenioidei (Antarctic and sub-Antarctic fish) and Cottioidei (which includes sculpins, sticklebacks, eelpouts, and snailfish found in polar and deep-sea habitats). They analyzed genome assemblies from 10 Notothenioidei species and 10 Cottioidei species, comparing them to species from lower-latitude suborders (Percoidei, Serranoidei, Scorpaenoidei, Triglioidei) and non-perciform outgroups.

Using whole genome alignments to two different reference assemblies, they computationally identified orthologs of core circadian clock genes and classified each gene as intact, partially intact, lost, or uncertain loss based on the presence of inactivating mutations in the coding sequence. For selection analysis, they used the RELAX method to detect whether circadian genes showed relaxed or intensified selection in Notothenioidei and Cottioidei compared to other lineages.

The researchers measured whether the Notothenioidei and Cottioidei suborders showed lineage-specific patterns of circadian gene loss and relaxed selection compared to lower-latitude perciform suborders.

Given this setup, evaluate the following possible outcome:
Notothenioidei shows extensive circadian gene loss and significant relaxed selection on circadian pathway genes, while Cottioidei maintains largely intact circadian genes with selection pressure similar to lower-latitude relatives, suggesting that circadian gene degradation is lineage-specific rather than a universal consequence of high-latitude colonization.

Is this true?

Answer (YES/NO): NO